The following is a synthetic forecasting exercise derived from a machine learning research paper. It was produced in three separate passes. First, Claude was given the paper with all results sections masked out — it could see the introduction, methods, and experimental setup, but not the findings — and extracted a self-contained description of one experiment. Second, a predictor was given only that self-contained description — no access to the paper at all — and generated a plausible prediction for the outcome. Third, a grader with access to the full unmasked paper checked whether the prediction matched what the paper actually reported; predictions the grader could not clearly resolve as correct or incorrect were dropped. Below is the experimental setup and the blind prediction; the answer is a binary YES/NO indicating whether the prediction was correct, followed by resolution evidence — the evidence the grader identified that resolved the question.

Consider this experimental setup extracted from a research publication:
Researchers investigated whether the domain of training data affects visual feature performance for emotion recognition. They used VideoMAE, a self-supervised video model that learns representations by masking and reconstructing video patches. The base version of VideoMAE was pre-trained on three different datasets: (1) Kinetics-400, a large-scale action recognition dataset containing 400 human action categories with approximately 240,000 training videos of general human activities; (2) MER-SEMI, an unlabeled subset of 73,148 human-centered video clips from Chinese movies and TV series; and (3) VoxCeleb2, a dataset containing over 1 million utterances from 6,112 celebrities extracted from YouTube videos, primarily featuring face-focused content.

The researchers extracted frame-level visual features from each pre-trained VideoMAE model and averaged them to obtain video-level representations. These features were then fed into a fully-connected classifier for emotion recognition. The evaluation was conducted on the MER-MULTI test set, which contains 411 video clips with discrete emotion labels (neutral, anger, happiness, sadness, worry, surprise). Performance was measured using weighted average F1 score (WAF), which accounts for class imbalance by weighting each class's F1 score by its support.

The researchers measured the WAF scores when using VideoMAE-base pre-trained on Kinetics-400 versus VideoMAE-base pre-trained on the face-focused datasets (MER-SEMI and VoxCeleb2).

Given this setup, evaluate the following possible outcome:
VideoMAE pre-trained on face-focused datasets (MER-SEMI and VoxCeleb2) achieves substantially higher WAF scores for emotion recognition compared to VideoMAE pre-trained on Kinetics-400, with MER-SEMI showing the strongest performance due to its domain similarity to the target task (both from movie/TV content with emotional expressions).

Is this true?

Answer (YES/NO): NO